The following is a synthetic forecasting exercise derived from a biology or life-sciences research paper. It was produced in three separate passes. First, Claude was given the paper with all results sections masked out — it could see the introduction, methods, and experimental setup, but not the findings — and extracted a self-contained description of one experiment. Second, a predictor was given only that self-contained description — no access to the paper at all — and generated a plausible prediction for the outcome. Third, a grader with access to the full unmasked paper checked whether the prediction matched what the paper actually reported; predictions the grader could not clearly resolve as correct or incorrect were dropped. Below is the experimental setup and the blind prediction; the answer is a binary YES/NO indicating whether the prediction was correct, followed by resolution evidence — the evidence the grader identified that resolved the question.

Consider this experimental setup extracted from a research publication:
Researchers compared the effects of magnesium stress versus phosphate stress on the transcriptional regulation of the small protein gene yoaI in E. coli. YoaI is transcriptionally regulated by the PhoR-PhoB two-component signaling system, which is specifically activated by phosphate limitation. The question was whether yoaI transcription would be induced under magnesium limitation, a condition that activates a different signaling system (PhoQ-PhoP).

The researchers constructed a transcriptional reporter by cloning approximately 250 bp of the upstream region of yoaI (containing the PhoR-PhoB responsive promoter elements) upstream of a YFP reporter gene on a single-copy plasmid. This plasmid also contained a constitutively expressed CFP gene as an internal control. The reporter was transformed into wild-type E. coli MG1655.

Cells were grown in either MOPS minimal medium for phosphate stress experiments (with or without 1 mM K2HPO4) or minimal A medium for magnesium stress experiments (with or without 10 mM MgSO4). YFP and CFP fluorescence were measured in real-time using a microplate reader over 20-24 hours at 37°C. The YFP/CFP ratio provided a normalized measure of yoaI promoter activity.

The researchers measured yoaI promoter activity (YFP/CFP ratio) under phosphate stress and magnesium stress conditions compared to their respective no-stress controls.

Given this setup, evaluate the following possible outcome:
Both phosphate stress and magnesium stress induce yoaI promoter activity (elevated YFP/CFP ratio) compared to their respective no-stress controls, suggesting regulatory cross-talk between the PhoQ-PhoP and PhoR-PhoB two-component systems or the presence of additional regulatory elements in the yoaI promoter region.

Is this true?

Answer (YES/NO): NO